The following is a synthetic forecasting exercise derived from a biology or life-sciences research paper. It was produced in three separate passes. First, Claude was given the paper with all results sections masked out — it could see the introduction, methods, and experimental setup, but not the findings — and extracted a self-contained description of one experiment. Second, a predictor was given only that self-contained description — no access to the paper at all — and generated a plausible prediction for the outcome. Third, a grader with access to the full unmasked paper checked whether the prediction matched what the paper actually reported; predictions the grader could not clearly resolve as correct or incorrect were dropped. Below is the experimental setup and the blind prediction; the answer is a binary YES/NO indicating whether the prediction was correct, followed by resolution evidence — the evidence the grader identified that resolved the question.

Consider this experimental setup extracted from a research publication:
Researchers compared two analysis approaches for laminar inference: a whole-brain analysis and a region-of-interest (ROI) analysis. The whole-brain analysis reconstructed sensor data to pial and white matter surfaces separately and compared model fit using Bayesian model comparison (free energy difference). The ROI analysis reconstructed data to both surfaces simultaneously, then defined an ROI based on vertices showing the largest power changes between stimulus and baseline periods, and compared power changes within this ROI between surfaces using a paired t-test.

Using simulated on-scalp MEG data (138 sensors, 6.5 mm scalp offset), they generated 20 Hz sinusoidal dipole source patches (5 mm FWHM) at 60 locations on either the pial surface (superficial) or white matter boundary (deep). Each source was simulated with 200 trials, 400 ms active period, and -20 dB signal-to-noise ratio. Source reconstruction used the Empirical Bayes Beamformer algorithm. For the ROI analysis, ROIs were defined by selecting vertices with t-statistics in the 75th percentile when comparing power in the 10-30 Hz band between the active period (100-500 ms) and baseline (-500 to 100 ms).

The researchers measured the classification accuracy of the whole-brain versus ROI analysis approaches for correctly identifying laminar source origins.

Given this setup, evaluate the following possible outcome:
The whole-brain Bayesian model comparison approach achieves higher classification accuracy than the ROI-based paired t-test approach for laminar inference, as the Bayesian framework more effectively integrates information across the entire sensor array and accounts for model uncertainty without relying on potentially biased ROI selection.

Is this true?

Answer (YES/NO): NO